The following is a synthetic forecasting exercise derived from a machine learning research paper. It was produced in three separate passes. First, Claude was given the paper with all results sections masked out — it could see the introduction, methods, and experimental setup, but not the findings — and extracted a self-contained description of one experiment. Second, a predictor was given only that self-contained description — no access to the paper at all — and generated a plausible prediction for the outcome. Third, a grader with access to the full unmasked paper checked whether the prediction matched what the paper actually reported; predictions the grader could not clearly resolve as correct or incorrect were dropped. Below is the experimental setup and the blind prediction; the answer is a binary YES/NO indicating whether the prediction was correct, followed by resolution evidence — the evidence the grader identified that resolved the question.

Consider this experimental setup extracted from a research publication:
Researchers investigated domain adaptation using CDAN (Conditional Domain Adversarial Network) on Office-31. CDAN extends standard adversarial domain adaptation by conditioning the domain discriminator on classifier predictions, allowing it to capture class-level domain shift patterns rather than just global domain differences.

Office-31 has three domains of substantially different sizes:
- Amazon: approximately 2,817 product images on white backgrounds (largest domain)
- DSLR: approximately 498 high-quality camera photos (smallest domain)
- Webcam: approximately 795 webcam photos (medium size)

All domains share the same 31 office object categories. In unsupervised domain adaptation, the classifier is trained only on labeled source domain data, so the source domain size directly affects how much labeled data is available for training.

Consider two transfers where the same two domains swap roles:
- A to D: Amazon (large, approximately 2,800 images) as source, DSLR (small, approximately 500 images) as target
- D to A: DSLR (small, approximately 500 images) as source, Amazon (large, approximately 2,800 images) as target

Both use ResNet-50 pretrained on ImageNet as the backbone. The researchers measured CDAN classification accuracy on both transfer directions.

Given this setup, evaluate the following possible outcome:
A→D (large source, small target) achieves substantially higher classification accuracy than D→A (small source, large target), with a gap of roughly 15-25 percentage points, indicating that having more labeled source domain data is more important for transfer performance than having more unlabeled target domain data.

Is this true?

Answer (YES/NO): YES